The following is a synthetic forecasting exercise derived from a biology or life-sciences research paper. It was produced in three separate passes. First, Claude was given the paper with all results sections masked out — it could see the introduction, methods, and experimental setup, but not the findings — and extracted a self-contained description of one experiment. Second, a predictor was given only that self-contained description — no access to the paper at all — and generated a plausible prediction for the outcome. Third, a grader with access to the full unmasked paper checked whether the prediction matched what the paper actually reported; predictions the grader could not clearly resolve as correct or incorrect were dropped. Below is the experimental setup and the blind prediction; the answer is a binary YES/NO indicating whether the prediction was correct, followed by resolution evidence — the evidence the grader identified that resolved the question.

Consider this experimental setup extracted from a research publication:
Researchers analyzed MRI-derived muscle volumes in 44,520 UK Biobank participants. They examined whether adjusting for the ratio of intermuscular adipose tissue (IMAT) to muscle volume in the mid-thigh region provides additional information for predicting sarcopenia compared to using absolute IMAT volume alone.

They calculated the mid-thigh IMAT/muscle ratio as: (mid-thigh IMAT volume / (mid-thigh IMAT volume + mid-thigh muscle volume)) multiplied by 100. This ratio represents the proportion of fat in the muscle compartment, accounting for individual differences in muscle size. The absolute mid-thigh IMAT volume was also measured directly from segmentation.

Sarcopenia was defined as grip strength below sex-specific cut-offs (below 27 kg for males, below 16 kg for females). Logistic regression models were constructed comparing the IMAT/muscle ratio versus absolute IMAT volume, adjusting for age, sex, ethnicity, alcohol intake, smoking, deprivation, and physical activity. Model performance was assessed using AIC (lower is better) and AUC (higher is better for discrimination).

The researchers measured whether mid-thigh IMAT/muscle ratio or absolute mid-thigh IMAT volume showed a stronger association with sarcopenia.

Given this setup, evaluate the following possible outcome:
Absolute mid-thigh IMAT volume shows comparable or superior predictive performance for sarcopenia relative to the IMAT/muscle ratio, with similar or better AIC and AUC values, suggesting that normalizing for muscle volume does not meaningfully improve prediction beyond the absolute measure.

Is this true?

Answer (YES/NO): YES